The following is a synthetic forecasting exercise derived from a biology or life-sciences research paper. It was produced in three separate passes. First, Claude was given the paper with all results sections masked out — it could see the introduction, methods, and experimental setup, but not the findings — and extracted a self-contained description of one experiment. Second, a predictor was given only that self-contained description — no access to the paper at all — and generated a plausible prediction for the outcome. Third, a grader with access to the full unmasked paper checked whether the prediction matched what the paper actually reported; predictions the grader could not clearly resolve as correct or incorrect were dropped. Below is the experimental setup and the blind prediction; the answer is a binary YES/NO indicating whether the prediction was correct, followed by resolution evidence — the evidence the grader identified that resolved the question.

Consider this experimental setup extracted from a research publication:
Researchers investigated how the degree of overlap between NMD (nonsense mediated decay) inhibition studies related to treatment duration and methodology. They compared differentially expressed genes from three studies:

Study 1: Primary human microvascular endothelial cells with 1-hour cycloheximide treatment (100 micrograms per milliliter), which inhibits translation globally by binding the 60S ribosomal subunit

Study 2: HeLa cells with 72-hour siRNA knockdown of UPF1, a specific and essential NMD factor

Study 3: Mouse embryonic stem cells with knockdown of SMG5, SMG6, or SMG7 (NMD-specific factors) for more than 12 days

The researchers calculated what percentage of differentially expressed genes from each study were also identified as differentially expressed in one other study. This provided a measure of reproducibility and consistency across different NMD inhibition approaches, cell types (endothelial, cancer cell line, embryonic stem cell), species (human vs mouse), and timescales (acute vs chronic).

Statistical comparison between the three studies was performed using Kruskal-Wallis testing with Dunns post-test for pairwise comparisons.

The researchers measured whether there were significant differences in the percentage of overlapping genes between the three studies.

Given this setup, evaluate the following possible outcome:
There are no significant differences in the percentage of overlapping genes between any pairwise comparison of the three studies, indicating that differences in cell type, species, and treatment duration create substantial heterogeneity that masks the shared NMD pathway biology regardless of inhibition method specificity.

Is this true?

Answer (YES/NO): NO